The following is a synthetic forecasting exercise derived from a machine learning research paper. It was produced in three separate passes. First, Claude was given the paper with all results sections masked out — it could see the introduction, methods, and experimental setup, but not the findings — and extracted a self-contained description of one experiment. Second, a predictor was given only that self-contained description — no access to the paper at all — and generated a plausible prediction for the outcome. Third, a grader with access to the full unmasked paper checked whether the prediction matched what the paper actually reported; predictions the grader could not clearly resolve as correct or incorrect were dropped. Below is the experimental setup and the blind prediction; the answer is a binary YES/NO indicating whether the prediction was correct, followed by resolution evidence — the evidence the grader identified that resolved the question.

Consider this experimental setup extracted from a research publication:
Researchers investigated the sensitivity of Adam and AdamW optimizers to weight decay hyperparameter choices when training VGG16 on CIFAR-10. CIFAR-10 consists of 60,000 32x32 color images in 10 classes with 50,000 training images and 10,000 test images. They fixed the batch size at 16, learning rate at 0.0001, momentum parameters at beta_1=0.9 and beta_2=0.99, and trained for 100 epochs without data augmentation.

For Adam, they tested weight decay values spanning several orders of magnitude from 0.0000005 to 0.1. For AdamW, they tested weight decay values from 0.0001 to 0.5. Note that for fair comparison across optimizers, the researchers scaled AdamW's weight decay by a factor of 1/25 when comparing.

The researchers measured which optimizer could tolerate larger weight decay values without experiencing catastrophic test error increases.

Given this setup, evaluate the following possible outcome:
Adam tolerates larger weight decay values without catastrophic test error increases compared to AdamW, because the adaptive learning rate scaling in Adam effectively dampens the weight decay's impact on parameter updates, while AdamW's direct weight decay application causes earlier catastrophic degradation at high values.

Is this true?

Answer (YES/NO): NO